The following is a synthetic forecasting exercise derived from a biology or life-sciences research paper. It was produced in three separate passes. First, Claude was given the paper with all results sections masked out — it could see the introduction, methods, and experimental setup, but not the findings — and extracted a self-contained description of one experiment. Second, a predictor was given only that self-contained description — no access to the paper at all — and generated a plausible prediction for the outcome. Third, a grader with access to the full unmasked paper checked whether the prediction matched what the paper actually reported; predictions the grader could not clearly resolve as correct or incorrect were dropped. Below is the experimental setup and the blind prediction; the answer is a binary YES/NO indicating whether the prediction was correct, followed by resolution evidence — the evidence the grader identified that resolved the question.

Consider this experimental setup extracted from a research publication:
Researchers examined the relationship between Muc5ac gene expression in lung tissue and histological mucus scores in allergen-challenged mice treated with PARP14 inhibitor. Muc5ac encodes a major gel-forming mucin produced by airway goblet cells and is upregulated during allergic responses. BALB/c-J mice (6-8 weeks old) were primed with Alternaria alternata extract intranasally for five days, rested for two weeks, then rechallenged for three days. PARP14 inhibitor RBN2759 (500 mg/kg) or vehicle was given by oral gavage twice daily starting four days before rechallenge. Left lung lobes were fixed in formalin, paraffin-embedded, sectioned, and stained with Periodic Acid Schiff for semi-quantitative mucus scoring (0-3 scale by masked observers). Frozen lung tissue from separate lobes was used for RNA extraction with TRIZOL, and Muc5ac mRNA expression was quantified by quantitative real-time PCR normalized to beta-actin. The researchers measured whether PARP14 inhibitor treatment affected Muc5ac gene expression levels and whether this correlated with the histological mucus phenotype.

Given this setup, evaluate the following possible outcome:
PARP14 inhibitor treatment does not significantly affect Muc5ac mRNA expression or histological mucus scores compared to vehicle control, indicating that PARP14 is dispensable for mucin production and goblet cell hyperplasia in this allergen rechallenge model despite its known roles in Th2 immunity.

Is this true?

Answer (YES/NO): NO